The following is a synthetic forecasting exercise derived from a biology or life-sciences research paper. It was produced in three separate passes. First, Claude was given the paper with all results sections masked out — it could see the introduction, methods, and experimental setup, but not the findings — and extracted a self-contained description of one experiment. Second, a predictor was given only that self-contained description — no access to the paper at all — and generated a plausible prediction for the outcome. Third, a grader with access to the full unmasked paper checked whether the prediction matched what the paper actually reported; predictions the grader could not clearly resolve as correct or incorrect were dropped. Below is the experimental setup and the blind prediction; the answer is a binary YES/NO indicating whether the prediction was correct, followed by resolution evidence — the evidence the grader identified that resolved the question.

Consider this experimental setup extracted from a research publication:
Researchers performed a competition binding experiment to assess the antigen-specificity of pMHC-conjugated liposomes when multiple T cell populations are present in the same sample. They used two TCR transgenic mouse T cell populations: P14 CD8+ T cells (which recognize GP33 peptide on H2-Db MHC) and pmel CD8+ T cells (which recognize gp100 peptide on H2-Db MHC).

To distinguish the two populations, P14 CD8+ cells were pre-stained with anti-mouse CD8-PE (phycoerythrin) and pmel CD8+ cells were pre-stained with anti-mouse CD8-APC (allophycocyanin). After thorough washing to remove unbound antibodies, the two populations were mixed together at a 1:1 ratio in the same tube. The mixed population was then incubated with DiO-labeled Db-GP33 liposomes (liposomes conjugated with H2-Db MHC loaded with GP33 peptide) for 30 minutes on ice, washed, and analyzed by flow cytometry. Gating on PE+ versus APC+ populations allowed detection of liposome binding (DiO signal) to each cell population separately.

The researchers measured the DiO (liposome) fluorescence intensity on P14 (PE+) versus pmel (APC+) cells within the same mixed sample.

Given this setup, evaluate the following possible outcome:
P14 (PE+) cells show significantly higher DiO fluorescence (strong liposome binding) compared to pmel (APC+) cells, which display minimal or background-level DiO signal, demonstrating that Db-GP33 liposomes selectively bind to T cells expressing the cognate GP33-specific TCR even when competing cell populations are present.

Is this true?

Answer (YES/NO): YES